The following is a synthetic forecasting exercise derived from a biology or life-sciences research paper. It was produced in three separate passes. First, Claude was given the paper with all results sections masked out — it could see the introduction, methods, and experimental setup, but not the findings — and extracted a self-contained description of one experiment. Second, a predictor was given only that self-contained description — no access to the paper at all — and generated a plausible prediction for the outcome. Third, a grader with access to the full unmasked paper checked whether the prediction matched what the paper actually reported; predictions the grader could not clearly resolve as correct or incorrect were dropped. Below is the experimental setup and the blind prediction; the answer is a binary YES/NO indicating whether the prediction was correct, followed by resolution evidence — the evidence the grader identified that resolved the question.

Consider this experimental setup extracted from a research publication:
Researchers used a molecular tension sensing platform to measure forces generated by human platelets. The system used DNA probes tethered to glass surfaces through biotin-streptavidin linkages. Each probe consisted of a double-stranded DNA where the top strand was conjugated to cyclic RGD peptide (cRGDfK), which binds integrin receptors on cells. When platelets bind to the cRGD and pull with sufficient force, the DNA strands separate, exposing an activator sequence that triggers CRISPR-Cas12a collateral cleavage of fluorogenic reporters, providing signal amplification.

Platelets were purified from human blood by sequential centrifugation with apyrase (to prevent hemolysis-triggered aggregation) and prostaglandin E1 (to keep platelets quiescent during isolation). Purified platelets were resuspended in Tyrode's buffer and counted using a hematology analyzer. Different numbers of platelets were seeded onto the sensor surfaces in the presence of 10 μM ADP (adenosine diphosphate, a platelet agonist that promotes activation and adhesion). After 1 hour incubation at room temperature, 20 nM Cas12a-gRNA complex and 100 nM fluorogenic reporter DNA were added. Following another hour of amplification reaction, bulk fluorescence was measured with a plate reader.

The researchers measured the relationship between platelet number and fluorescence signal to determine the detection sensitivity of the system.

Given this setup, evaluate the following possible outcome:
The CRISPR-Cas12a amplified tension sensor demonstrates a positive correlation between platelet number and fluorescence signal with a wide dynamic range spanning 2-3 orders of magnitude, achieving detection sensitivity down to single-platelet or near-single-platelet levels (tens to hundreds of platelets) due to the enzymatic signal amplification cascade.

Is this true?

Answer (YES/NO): NO